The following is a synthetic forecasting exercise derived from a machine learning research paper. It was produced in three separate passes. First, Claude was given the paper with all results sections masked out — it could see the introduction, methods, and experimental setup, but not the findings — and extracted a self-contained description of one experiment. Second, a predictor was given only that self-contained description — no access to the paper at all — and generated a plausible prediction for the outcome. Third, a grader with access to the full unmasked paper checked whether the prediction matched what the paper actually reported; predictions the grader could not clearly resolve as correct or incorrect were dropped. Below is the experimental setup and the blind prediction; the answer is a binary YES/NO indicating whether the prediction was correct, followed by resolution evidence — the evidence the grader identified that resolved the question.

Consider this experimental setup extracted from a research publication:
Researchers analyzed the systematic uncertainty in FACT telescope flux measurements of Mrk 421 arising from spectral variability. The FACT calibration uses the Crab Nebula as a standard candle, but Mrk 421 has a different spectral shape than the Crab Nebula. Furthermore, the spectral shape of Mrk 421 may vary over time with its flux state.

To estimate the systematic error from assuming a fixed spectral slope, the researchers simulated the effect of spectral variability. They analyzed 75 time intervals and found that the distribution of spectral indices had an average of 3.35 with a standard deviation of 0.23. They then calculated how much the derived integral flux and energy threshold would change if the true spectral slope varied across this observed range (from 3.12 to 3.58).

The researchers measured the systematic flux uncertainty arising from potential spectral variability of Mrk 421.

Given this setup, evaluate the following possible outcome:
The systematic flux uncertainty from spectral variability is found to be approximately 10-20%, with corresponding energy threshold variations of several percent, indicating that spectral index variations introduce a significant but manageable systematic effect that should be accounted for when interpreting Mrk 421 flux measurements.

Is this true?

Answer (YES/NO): NO